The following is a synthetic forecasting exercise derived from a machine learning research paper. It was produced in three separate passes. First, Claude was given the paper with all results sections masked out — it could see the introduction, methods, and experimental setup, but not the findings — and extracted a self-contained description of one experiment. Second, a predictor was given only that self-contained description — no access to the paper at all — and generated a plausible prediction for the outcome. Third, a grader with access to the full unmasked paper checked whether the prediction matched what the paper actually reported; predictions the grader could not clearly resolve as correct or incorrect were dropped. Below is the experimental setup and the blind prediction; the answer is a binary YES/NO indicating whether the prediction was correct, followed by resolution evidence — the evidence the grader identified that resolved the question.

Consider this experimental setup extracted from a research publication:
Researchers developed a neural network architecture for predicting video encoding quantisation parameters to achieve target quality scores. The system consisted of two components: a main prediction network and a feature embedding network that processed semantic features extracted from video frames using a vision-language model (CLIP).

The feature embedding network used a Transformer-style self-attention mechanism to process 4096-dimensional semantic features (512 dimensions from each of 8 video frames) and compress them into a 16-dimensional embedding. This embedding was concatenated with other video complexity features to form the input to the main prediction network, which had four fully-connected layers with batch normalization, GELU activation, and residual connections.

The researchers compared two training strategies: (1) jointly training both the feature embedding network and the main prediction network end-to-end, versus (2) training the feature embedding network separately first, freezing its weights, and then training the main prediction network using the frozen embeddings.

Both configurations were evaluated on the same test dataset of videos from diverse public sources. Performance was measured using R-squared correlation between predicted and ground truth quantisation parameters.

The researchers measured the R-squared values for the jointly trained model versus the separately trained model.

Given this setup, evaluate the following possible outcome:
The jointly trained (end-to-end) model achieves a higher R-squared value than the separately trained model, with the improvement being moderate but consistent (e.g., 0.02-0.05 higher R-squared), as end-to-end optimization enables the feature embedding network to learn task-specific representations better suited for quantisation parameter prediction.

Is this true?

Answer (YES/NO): YES